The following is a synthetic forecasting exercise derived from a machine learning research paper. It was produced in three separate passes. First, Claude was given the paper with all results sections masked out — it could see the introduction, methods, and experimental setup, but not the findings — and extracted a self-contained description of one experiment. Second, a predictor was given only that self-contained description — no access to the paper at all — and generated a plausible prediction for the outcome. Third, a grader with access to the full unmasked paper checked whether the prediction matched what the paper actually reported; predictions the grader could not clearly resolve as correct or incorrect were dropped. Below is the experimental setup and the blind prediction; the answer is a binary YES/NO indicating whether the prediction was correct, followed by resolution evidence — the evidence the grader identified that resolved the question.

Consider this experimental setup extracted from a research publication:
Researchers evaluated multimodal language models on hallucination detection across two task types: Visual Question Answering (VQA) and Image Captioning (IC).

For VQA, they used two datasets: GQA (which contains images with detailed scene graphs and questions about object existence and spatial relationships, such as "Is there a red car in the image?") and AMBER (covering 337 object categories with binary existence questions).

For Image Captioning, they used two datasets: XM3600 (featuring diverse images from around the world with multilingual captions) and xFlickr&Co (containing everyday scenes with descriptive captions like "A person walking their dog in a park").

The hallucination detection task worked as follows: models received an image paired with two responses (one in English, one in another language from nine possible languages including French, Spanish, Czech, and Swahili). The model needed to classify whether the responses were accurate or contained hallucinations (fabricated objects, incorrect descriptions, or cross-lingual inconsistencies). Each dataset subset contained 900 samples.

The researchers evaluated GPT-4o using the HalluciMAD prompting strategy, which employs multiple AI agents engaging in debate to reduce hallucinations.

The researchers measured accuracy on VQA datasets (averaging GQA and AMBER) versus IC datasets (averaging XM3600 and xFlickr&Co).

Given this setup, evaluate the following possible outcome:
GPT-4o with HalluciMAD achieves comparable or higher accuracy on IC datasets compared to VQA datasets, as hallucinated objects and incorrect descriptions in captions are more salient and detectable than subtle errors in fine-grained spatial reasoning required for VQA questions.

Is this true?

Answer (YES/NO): YES